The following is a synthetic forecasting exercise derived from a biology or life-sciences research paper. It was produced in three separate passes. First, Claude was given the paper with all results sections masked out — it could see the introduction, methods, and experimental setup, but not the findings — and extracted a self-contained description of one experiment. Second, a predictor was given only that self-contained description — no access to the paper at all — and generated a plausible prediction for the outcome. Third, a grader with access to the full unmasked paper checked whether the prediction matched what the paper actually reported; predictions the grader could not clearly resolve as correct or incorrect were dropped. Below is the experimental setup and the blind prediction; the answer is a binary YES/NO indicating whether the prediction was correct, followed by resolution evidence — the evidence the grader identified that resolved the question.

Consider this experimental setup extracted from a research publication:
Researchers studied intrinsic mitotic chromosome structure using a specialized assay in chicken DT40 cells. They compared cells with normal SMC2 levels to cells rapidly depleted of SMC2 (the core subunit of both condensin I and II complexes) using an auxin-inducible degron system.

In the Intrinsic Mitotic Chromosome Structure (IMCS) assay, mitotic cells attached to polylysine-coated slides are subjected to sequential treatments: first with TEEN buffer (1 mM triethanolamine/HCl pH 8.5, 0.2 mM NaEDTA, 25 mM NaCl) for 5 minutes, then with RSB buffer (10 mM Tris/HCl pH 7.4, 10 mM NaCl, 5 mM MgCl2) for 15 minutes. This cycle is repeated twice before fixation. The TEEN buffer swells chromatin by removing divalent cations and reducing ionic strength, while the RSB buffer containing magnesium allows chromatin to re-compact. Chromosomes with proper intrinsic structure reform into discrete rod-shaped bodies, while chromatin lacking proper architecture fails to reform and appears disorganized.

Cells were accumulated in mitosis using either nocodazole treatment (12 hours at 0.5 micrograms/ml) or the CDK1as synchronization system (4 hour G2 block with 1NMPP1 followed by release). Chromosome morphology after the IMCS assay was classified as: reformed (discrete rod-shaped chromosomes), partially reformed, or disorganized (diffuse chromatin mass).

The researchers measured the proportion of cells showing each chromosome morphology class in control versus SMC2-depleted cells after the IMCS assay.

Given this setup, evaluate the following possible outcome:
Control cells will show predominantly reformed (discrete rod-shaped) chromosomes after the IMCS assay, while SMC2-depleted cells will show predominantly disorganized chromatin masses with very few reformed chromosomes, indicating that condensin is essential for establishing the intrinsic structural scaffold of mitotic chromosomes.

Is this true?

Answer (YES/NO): YES